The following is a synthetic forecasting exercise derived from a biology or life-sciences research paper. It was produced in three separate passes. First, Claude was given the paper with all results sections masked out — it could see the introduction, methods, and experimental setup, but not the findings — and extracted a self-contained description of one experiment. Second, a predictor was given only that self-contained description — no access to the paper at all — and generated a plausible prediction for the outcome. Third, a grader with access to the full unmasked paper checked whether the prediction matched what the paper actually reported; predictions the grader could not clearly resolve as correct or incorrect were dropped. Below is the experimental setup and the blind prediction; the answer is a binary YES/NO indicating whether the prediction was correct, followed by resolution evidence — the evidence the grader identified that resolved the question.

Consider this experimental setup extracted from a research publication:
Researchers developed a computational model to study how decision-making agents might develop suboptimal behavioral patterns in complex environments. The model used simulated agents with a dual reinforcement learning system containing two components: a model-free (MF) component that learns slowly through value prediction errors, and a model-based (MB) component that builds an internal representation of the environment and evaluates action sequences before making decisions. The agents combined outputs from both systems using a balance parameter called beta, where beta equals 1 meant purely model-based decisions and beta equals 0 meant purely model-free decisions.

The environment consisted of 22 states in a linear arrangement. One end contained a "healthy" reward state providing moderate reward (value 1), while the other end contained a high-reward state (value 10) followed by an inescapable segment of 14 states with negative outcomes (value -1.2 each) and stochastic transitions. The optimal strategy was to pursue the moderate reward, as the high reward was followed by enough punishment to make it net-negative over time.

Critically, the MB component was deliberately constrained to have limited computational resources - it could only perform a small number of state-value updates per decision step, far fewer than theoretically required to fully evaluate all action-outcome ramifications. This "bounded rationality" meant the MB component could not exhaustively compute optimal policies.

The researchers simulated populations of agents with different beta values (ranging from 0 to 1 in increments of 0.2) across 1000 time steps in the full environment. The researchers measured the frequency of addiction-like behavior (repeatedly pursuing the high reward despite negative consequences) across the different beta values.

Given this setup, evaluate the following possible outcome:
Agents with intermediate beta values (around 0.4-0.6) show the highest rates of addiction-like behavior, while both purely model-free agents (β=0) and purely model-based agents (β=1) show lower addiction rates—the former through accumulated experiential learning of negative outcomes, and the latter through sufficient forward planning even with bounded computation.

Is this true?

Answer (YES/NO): NO